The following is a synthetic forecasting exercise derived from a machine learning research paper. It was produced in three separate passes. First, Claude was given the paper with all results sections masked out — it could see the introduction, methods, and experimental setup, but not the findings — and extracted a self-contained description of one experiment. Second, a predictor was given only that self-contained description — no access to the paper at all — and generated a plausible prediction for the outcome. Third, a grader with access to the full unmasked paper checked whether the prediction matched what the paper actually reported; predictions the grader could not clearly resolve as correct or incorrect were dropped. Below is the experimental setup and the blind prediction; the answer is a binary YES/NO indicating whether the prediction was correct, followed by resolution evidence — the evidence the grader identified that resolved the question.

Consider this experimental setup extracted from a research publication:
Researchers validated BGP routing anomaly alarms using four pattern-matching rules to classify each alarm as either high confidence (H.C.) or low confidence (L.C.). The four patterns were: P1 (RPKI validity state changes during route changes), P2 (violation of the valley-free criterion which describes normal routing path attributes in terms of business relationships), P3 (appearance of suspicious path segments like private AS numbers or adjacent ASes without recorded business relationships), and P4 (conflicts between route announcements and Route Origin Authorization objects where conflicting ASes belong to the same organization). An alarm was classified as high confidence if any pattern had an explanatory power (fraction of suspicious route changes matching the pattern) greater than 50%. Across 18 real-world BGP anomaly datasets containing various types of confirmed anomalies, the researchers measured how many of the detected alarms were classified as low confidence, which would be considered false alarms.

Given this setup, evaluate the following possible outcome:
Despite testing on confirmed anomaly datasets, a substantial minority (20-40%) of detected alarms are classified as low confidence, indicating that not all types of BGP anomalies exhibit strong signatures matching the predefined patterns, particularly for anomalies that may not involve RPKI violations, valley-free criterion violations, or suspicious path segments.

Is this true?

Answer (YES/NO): NO